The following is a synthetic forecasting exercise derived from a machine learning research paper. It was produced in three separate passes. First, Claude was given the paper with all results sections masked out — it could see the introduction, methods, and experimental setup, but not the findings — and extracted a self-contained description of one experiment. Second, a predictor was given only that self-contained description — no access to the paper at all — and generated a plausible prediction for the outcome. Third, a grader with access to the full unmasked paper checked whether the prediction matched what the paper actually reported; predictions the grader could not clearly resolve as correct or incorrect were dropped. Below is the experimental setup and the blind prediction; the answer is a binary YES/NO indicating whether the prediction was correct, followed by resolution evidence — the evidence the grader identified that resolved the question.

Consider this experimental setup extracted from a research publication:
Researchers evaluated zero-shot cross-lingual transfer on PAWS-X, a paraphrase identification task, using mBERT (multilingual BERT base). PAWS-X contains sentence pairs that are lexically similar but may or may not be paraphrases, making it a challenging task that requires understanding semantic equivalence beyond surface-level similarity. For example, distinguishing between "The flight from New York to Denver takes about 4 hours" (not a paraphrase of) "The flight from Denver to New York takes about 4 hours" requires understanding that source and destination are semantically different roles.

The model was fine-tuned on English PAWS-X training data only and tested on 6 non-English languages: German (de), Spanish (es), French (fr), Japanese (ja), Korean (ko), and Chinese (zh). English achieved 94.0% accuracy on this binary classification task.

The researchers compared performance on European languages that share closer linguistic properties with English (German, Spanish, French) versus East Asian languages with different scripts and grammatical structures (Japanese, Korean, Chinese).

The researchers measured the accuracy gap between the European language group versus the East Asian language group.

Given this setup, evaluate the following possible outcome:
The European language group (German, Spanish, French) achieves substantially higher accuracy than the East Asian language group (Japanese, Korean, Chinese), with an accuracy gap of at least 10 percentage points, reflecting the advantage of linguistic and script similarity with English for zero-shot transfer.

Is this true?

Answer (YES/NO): YES